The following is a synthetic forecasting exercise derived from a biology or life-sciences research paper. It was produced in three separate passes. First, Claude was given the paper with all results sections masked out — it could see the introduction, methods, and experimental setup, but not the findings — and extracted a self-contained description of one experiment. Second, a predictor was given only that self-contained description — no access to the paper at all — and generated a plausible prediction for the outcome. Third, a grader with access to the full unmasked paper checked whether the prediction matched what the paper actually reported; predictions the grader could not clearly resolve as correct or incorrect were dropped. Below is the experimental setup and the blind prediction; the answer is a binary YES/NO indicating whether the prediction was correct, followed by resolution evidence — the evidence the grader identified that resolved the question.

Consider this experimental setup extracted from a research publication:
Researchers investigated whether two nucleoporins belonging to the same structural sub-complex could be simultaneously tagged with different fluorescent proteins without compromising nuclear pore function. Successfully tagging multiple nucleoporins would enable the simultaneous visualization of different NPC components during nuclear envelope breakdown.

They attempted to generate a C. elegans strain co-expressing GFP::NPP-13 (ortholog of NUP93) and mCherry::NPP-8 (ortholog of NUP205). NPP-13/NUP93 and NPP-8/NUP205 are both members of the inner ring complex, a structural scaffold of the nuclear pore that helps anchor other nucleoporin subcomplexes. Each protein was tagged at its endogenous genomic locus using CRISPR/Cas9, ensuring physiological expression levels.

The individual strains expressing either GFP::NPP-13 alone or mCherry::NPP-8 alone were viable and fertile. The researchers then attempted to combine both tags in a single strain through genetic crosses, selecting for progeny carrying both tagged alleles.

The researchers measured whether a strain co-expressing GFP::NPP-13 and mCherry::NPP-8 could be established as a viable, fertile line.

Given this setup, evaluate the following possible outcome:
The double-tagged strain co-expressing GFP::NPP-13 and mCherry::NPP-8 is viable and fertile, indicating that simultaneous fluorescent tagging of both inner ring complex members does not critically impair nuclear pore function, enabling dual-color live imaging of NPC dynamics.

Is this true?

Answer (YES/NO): NO